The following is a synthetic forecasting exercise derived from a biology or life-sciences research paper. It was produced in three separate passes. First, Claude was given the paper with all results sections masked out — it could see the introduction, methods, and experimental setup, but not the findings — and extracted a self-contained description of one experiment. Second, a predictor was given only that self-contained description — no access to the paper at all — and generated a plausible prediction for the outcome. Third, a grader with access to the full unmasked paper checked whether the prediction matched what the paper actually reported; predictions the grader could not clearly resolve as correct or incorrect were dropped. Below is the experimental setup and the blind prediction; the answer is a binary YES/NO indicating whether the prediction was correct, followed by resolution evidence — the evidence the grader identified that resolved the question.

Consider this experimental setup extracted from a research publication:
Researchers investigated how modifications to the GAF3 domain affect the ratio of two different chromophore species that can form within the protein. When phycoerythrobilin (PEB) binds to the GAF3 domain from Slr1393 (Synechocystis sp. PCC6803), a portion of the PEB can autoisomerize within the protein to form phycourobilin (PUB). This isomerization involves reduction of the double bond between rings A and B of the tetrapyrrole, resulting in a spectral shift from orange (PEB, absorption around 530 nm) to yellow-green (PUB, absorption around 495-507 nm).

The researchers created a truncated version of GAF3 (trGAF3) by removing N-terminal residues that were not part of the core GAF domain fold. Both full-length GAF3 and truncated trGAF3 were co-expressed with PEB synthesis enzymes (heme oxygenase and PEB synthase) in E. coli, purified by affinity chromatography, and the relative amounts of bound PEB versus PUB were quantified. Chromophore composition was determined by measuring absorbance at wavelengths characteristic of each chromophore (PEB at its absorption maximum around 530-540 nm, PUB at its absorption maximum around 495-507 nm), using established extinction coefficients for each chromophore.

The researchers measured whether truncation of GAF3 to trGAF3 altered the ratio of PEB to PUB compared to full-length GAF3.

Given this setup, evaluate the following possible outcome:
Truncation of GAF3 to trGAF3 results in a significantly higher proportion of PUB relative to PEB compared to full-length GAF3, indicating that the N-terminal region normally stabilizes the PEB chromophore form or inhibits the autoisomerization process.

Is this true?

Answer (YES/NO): NO